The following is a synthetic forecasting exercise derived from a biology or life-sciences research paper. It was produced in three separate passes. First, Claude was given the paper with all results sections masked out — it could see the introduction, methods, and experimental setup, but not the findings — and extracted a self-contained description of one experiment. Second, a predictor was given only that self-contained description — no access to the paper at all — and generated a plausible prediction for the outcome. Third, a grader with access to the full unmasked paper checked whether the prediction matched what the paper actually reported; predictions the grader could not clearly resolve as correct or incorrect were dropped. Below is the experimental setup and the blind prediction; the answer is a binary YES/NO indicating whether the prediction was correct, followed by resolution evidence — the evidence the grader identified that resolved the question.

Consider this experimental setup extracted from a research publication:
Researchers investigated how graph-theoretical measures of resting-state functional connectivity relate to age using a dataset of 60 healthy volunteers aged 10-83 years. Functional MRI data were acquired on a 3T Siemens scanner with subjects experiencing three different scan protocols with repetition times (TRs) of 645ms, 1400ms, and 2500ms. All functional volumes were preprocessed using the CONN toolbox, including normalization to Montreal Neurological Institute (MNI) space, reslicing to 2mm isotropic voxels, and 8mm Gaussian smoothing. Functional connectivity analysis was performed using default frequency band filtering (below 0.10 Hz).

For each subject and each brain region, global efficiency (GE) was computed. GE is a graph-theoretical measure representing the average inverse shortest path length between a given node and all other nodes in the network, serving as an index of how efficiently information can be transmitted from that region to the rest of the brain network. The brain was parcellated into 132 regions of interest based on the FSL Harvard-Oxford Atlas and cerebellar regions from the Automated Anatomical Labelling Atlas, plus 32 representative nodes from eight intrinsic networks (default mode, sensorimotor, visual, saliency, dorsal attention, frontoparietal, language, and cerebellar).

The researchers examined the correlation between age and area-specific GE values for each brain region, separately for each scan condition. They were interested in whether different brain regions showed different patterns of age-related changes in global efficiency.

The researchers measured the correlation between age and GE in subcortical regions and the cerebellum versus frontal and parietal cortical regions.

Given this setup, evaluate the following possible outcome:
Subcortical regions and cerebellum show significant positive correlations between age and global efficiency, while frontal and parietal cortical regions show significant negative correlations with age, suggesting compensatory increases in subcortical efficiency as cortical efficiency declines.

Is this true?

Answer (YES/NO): NO